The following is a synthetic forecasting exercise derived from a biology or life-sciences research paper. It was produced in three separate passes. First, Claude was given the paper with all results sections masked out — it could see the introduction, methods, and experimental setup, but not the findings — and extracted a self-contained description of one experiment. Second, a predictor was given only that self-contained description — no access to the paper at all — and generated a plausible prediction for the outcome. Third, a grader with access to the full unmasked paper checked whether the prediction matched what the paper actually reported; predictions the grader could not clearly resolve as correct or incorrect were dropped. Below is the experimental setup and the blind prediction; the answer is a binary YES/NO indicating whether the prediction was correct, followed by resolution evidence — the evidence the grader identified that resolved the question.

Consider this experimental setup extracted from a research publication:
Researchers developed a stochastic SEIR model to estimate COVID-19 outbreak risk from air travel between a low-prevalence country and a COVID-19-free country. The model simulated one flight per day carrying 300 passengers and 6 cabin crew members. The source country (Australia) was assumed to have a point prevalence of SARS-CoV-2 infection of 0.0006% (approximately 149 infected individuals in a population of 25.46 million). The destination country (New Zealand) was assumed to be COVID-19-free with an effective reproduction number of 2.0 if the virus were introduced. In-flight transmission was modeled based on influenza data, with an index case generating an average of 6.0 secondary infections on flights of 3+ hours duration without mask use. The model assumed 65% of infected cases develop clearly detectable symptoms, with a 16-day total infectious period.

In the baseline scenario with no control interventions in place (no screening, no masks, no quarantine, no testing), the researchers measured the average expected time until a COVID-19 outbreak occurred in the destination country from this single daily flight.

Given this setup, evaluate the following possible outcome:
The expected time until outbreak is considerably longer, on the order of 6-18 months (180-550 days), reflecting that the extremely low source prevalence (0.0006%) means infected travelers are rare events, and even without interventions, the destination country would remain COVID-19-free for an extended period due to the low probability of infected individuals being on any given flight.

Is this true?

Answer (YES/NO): NO